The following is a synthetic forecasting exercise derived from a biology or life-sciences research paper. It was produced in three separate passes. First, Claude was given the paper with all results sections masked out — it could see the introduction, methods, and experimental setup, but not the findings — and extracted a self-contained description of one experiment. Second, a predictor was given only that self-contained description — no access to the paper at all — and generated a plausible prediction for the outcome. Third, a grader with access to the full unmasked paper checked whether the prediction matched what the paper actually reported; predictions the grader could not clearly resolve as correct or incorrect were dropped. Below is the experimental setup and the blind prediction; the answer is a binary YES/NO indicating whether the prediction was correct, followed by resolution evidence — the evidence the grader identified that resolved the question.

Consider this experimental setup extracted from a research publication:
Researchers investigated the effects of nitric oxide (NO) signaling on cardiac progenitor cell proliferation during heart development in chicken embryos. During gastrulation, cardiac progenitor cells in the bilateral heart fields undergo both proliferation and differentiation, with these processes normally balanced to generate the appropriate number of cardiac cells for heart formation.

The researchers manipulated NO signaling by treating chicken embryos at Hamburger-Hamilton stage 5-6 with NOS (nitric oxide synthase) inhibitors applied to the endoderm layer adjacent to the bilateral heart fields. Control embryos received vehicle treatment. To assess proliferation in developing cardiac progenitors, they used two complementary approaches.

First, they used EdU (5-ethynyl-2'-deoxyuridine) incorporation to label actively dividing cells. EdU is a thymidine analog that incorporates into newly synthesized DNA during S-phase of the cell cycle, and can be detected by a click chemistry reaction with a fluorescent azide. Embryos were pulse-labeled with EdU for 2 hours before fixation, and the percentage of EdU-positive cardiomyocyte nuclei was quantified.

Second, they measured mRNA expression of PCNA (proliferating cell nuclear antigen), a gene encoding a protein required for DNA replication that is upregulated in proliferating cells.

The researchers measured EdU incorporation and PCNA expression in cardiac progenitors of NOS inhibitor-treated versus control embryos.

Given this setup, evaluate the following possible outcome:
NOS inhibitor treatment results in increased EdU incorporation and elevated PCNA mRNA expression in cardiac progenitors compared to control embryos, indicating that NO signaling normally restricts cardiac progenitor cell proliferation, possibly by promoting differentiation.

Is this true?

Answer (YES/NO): NO